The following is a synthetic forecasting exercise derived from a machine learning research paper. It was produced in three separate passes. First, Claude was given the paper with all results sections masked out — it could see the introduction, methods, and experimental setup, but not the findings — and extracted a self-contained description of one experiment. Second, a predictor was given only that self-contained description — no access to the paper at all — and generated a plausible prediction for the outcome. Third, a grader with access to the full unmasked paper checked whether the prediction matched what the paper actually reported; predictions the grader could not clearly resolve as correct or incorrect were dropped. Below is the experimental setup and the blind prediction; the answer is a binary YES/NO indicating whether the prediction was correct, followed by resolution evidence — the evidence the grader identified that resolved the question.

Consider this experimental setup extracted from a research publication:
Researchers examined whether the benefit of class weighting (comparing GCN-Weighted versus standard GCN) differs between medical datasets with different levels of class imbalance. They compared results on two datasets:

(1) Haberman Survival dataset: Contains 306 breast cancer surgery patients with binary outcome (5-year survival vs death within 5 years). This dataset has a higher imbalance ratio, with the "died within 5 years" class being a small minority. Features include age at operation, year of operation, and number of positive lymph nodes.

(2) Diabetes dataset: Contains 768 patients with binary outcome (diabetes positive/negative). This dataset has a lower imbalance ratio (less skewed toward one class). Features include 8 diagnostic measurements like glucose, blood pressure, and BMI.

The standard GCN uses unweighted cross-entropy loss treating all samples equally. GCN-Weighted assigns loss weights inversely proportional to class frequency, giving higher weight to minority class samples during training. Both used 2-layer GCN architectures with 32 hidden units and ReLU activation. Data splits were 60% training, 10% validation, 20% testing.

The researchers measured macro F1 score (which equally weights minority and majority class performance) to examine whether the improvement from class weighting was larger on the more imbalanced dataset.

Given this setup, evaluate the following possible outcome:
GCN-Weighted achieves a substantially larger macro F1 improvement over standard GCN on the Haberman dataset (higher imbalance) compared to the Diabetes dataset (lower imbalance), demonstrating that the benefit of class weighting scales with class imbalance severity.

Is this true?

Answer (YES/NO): YES